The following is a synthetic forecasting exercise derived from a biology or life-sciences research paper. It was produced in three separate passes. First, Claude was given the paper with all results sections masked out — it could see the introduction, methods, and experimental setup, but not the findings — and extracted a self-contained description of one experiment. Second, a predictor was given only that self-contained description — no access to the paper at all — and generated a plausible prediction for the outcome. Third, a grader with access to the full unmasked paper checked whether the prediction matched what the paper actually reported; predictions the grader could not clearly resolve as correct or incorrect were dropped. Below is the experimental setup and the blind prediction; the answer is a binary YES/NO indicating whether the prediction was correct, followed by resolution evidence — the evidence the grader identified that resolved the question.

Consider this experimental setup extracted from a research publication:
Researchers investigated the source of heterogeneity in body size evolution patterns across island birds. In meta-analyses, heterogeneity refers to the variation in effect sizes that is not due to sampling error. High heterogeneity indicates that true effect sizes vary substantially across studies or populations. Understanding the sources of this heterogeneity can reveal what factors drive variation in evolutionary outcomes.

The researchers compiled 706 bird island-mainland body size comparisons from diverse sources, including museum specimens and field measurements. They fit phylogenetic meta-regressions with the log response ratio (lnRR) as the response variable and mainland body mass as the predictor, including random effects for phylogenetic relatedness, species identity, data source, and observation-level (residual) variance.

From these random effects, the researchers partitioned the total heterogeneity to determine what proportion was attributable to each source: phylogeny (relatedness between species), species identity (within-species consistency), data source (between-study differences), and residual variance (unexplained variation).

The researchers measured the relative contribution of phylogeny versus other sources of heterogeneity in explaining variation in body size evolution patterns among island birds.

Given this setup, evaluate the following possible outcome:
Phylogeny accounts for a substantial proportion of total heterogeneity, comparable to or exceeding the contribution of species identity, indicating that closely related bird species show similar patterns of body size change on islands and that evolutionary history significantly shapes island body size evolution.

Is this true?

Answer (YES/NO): NO